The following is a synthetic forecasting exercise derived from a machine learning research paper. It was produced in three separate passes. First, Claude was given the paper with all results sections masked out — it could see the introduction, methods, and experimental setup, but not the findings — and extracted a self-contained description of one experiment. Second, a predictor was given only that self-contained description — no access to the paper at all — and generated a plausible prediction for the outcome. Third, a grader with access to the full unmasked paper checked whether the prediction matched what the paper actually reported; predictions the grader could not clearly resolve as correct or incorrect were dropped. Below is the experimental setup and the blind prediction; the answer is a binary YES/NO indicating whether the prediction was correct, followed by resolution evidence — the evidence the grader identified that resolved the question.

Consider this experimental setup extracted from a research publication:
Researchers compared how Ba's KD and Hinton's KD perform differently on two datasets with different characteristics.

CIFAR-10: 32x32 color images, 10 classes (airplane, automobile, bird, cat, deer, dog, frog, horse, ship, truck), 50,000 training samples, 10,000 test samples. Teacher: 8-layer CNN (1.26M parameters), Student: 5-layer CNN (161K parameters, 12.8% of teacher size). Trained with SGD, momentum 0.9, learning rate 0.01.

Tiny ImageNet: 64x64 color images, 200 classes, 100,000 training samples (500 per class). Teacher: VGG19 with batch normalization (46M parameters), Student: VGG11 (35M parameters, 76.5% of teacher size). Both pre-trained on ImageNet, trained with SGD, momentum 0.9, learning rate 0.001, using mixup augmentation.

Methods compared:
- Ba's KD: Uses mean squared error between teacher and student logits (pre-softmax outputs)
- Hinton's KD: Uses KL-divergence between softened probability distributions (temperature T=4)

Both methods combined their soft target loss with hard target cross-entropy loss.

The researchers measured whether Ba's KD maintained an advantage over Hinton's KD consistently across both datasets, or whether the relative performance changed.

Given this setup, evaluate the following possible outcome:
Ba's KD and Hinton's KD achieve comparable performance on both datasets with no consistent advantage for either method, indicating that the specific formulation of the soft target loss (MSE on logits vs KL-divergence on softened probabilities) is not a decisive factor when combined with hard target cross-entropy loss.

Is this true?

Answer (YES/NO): NO